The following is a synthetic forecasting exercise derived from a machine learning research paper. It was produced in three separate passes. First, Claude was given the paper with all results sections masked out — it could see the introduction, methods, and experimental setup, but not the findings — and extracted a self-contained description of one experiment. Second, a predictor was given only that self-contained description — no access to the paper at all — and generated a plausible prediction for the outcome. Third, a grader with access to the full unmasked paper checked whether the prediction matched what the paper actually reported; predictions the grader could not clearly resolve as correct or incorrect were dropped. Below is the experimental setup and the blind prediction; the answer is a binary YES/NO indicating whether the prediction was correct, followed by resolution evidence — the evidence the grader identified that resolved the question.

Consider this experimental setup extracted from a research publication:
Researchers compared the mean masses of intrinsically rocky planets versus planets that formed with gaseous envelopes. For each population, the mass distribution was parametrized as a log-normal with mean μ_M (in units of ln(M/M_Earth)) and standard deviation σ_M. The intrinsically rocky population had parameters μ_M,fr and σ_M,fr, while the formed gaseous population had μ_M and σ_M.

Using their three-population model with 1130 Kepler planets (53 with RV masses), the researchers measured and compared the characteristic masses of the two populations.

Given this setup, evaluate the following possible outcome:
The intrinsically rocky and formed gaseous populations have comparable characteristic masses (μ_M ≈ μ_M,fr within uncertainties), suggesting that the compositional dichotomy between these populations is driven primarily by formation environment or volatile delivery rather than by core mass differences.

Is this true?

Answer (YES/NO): NO